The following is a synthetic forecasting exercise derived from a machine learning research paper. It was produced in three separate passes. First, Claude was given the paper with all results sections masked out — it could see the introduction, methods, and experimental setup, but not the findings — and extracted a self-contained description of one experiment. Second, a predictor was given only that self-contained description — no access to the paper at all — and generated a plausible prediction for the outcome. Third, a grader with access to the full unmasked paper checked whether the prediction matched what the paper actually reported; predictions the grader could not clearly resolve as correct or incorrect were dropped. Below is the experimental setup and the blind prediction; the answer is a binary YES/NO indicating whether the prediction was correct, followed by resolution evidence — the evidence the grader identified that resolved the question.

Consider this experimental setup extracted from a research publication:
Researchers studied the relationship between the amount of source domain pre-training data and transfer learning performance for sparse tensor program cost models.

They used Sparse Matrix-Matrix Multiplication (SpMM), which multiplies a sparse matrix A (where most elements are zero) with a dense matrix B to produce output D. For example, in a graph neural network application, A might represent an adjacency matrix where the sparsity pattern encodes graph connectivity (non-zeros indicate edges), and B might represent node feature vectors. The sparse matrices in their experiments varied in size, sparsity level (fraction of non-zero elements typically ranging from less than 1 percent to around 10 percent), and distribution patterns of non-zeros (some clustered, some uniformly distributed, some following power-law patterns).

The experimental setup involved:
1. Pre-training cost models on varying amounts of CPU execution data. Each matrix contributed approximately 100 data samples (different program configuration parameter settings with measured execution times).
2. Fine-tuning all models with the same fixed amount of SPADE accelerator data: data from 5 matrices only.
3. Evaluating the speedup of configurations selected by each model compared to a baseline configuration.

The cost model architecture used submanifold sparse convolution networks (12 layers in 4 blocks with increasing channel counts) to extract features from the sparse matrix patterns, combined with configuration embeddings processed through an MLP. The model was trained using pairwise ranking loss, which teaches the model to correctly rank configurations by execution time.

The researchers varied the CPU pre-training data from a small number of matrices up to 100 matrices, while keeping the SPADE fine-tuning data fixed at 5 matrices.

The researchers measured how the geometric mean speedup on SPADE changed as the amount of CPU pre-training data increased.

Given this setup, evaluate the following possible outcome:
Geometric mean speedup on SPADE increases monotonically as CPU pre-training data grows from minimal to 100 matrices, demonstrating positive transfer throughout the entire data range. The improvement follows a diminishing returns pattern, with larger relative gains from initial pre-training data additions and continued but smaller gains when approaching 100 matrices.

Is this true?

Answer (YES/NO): NO